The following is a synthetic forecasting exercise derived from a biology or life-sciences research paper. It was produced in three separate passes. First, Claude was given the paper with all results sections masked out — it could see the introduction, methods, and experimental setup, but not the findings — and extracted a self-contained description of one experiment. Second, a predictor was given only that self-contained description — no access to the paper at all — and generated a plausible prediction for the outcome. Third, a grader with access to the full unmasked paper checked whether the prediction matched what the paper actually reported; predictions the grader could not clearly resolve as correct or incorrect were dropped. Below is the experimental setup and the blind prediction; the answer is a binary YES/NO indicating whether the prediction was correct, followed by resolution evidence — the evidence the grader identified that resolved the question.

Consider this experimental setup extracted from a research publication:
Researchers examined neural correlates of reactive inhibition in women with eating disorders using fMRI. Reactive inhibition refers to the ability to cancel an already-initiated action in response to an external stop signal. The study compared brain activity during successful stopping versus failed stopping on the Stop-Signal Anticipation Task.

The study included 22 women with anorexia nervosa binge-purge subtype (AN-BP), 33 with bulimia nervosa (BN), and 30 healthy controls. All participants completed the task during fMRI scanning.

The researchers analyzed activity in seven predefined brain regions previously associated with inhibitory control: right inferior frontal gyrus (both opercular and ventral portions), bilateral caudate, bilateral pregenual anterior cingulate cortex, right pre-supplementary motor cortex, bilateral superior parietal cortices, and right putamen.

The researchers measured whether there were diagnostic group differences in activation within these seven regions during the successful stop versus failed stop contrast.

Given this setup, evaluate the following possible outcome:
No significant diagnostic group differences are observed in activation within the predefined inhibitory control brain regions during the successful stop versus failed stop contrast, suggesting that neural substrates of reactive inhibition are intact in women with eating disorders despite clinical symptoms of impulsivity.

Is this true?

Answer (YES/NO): YES